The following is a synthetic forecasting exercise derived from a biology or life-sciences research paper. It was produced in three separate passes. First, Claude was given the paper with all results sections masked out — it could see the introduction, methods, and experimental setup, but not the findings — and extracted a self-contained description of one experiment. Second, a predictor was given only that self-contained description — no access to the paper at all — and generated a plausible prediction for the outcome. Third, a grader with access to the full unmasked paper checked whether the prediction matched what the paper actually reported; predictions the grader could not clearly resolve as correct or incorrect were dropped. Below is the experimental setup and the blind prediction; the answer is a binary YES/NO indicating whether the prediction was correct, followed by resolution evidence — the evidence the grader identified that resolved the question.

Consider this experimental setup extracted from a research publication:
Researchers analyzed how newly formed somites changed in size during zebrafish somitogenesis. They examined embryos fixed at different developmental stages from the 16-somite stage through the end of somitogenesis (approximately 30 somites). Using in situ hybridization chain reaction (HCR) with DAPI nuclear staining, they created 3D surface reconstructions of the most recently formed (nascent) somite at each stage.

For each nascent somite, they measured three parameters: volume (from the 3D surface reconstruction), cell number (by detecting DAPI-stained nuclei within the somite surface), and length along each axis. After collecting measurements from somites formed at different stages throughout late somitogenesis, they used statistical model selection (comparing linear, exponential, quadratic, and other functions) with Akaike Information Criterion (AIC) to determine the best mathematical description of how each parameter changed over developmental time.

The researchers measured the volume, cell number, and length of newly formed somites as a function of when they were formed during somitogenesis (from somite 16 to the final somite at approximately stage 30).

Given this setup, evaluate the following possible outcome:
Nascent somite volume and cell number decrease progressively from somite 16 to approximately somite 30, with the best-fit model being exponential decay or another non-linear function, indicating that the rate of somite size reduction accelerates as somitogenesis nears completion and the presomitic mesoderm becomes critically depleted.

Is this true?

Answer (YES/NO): YES